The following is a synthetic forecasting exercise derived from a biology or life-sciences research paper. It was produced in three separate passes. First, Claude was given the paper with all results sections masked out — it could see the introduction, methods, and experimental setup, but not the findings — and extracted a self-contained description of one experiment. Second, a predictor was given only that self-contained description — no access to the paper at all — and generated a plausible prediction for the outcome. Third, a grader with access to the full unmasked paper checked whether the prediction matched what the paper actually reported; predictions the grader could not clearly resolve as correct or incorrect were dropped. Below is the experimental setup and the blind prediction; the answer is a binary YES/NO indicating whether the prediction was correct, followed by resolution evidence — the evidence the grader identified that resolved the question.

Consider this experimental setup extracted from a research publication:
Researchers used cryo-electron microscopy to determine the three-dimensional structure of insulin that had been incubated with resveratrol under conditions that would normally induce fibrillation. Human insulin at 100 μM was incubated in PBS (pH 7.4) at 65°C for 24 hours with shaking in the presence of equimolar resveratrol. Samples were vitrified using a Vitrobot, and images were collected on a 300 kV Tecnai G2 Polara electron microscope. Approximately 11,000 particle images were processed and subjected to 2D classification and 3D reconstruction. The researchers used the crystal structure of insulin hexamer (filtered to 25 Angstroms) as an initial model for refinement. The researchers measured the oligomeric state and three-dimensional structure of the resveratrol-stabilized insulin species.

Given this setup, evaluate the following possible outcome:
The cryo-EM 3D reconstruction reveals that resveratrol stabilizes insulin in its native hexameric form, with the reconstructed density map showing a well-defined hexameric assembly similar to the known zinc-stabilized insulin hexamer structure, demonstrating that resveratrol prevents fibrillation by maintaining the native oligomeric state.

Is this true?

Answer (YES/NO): NO